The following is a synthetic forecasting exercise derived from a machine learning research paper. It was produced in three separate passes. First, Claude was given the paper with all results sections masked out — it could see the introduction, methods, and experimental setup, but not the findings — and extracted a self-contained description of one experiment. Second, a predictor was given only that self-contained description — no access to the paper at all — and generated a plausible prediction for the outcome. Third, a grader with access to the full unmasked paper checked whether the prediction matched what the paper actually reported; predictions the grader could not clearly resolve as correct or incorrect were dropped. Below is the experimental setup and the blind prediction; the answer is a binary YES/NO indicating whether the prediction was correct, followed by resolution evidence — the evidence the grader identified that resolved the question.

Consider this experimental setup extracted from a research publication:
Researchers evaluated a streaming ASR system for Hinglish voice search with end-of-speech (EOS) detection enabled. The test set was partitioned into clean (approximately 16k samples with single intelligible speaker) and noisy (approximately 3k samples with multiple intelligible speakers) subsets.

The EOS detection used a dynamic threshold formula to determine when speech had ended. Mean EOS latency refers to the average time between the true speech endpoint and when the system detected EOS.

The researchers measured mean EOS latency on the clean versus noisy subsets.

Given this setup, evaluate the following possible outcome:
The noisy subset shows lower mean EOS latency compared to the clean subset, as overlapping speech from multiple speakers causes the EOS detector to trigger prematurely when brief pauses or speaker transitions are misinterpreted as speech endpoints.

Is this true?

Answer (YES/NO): NO